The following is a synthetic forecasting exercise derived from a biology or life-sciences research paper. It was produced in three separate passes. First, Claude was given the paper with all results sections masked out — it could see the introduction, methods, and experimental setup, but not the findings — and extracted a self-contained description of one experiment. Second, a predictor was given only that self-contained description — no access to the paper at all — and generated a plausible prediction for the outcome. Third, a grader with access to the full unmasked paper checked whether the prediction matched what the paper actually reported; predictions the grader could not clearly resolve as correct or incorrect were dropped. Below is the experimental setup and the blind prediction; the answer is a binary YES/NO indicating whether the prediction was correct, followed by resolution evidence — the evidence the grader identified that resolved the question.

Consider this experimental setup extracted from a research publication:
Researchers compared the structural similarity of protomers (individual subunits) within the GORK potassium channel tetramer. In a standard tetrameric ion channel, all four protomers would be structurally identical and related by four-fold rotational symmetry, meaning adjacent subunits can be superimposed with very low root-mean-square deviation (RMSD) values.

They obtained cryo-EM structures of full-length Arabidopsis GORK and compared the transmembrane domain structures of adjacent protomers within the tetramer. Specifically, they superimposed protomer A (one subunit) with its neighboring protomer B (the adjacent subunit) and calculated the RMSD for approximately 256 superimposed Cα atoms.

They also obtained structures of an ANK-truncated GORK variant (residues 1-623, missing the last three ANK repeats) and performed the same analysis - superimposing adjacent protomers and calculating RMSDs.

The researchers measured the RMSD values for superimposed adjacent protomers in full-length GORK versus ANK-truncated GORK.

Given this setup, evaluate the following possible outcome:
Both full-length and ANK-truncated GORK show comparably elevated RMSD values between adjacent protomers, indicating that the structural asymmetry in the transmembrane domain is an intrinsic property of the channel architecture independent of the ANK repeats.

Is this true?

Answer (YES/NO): NO